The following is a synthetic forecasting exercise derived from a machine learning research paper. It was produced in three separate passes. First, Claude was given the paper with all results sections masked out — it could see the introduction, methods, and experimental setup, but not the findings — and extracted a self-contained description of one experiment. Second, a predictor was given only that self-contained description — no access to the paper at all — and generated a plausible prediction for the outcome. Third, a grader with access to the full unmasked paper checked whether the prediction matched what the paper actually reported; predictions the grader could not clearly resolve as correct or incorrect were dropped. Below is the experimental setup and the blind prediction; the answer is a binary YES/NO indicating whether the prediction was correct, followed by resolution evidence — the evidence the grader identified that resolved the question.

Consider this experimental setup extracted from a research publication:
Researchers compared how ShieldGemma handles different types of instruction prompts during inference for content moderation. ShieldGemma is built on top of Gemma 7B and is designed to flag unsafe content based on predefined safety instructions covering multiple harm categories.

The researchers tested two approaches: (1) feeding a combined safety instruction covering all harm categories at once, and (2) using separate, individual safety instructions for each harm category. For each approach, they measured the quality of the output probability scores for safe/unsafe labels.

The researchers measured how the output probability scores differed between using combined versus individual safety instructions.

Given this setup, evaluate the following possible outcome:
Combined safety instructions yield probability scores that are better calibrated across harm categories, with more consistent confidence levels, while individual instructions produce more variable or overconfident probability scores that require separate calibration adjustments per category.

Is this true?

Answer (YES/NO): NO